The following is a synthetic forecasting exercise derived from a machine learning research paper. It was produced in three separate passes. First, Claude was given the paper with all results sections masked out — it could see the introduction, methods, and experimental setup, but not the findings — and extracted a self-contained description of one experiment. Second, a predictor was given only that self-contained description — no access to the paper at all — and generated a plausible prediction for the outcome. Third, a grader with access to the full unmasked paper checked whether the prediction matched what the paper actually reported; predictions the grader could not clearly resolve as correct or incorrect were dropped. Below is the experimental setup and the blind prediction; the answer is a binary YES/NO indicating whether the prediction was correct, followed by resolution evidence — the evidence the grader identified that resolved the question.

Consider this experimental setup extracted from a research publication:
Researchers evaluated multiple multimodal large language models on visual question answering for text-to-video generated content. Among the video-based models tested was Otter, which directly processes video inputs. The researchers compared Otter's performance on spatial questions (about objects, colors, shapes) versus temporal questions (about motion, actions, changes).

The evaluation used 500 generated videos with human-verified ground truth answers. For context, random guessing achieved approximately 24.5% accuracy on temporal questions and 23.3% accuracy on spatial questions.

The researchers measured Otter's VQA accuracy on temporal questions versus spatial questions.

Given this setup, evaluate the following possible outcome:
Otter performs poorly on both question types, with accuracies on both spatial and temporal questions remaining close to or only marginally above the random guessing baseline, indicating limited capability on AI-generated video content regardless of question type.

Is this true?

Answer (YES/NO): NO